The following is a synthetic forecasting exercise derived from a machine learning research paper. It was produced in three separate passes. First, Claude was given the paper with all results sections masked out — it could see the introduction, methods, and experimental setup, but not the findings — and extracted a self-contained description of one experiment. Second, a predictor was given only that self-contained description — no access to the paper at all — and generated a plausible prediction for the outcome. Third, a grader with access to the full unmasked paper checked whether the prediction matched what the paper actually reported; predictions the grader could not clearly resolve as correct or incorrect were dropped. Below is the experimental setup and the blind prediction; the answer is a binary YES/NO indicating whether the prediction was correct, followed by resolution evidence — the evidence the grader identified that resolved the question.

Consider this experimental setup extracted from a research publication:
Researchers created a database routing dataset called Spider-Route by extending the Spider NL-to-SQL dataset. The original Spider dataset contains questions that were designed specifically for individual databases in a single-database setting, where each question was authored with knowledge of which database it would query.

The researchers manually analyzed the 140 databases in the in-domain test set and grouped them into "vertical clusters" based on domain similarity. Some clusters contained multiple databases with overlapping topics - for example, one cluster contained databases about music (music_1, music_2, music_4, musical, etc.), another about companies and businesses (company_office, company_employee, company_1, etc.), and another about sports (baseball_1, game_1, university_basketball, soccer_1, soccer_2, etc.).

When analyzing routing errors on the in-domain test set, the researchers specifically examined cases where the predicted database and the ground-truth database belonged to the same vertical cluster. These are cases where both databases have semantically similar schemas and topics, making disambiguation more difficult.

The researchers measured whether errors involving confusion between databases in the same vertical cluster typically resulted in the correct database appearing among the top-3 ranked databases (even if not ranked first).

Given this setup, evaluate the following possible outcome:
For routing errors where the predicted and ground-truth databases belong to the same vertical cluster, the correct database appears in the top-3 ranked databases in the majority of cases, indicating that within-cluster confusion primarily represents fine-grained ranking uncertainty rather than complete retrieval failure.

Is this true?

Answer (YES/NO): YES